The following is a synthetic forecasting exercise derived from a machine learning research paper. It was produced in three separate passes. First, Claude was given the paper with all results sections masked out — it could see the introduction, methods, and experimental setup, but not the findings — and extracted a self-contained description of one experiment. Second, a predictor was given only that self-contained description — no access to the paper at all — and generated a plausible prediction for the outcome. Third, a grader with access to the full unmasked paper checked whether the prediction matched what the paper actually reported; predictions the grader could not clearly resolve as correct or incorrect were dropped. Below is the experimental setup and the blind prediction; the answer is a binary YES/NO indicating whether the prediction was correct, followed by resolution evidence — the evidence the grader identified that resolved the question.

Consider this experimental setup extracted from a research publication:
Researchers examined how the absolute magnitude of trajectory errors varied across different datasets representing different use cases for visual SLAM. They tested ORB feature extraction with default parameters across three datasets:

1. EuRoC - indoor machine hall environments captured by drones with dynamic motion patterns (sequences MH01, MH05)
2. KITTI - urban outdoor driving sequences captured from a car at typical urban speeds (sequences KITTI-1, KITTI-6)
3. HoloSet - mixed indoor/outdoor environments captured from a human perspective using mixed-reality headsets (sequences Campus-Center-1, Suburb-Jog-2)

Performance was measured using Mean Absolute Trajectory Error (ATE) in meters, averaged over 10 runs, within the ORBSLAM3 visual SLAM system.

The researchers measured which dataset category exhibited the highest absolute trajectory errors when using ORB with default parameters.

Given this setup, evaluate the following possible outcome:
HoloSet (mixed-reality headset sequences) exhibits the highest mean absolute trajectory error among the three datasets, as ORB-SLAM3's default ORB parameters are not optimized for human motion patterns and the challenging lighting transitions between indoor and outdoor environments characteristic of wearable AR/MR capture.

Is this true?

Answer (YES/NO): YES